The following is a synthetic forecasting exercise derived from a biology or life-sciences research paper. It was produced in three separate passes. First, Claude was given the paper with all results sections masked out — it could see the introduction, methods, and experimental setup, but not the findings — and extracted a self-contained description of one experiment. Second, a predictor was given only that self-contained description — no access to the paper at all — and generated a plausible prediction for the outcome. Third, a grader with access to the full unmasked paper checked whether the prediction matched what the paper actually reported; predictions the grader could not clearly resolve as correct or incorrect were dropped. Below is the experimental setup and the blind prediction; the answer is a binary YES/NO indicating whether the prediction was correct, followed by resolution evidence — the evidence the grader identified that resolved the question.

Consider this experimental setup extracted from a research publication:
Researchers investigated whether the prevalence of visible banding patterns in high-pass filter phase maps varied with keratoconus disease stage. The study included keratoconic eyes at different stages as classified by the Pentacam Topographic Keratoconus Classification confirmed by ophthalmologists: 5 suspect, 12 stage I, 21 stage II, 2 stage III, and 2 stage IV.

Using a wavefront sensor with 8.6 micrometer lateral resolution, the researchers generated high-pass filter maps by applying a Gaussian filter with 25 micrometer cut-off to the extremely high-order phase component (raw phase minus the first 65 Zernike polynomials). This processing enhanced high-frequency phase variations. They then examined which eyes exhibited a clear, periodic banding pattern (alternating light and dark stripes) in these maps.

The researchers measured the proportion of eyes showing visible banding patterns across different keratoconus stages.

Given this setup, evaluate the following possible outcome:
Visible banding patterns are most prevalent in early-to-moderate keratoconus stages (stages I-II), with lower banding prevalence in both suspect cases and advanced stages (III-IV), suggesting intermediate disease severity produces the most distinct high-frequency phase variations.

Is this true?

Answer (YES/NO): NO